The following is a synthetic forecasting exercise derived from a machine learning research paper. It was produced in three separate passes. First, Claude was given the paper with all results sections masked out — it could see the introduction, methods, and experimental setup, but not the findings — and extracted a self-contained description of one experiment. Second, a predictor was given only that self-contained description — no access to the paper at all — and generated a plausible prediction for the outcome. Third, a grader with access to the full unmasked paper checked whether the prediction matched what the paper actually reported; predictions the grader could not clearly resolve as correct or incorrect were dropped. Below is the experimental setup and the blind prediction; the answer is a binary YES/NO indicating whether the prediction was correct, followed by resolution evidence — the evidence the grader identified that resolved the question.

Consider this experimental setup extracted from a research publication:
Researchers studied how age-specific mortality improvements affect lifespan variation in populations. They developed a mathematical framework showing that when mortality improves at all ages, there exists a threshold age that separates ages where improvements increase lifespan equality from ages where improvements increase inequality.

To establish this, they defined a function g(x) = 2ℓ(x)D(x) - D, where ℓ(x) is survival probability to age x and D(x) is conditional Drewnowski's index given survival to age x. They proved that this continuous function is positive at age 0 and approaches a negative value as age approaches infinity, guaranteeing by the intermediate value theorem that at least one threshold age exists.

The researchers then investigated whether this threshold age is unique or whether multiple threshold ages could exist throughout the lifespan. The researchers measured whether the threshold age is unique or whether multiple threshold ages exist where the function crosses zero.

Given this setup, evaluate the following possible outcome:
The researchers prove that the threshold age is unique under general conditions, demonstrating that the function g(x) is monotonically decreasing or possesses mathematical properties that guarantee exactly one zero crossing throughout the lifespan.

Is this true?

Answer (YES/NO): YES